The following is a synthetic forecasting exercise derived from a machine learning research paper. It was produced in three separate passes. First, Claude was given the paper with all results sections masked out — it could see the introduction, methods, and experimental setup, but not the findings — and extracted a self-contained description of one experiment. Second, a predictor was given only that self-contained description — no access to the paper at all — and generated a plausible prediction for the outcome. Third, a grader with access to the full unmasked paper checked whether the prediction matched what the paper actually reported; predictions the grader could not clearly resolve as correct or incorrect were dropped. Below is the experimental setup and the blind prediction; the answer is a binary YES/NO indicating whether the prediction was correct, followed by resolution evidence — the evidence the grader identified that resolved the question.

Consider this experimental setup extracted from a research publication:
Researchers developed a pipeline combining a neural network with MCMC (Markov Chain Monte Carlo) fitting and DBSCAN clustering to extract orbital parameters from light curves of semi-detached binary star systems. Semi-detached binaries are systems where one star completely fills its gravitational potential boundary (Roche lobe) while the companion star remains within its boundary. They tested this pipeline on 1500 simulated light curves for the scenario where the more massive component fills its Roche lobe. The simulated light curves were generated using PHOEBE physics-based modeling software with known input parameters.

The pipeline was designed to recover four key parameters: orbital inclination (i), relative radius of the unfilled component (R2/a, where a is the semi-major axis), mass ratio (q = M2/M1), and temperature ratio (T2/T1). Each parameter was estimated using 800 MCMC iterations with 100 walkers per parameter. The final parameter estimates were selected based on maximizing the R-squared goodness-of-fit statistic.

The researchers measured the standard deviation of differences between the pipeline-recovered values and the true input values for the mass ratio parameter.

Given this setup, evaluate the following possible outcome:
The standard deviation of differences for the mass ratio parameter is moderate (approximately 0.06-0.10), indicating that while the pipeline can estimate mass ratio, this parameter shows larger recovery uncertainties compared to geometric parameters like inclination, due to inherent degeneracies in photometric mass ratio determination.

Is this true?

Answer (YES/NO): NO